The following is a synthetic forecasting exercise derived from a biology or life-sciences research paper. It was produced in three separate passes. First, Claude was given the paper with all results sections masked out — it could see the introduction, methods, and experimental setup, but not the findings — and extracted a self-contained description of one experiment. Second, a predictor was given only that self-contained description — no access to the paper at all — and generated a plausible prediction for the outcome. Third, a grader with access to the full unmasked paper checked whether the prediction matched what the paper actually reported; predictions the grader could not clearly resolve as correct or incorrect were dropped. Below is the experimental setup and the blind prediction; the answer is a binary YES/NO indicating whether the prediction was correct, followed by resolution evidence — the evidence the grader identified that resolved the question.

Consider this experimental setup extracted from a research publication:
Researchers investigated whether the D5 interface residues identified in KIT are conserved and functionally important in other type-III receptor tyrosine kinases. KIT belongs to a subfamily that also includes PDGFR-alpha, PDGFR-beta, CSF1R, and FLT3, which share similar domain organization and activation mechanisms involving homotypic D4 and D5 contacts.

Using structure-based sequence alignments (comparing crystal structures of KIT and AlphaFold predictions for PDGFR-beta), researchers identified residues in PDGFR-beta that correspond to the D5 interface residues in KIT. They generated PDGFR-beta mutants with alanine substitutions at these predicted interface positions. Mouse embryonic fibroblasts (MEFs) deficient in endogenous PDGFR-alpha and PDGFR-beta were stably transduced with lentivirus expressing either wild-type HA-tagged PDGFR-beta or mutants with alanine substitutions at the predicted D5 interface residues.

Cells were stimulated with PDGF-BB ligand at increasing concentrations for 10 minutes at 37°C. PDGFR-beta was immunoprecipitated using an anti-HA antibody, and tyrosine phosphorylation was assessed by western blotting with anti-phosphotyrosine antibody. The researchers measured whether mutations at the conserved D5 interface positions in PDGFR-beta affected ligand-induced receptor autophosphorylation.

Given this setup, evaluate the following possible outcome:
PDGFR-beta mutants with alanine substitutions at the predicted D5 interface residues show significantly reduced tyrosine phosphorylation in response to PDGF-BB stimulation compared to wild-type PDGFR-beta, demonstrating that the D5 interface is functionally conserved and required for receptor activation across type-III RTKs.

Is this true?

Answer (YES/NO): YES